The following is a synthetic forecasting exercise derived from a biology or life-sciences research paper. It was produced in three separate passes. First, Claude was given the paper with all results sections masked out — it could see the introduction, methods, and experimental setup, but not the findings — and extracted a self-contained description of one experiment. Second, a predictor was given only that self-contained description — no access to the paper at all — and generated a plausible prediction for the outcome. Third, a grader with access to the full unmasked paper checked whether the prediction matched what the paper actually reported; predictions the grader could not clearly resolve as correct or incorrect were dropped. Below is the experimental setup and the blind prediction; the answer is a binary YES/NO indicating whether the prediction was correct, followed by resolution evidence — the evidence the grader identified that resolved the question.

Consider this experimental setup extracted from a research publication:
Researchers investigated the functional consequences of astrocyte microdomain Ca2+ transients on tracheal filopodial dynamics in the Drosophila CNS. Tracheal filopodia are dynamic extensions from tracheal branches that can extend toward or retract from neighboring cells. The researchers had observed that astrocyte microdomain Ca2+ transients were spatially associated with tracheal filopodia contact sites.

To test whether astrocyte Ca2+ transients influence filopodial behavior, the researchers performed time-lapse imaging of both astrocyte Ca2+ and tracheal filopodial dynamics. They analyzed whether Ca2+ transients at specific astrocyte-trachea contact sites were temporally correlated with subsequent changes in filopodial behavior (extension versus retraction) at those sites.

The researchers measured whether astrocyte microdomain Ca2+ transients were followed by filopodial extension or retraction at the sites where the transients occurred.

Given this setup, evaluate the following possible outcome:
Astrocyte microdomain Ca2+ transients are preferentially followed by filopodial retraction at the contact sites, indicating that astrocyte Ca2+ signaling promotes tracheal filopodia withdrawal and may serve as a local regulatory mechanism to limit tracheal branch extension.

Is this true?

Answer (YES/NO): YES